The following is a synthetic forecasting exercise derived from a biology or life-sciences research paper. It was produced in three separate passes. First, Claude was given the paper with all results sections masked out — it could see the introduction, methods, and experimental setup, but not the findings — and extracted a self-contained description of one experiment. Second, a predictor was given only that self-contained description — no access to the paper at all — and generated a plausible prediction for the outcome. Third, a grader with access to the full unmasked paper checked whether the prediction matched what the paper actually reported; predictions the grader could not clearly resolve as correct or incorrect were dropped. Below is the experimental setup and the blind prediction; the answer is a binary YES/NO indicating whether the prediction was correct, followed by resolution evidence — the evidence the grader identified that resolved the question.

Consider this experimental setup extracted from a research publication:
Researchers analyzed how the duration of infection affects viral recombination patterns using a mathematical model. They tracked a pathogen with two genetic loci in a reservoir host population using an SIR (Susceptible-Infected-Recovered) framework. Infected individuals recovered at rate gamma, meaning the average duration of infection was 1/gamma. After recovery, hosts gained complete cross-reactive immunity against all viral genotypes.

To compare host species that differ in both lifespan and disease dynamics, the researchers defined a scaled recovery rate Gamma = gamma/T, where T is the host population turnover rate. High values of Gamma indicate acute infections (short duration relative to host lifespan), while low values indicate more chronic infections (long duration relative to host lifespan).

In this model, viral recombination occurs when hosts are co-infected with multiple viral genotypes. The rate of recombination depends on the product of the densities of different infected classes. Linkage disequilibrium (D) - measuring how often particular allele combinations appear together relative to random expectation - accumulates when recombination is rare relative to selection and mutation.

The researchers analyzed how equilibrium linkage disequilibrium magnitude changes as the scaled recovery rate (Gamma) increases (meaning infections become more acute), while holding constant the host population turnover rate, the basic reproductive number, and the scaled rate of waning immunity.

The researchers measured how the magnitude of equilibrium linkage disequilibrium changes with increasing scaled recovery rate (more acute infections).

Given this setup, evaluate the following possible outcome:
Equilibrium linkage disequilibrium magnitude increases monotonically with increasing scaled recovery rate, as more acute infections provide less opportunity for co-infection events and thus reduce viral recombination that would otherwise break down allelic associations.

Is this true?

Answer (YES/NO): NO